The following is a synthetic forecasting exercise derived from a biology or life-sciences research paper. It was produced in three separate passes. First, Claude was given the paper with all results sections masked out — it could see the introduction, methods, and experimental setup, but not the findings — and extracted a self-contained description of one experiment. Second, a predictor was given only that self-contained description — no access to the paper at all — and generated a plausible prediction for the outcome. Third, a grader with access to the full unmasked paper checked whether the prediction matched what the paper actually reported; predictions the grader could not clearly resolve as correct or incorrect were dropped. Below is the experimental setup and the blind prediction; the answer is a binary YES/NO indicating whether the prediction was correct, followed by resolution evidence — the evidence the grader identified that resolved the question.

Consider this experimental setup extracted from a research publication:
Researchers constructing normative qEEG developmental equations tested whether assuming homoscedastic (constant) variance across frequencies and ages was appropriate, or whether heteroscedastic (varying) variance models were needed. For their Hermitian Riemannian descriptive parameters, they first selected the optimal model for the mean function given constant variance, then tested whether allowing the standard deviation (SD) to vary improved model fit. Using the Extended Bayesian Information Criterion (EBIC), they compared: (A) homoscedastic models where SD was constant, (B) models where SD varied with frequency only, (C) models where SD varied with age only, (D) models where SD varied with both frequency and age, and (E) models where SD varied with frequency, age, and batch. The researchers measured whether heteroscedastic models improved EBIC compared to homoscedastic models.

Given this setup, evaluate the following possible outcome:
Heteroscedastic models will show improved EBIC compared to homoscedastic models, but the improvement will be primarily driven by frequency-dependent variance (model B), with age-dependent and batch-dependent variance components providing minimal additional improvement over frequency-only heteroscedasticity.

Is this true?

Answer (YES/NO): NO